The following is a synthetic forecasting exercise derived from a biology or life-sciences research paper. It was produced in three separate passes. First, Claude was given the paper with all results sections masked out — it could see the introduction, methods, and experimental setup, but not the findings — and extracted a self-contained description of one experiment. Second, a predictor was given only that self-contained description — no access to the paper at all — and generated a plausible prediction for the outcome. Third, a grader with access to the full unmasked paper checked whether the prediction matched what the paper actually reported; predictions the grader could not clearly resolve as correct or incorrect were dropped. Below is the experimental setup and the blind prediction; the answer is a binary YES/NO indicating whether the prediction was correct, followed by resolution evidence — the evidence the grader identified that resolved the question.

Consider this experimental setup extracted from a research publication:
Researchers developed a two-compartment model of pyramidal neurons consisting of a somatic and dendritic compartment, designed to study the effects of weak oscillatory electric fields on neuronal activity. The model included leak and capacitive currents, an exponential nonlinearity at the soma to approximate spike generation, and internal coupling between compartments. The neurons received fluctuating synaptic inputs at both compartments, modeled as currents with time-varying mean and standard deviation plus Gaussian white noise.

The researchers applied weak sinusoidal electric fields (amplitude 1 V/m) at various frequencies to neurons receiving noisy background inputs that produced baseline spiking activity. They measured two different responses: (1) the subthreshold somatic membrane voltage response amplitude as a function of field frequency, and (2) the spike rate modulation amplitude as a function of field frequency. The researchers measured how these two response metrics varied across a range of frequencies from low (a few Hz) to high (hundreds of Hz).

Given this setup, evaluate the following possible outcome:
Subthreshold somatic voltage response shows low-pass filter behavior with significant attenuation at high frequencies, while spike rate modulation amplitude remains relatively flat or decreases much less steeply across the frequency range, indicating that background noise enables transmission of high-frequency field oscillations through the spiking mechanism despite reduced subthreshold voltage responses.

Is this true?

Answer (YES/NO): NO